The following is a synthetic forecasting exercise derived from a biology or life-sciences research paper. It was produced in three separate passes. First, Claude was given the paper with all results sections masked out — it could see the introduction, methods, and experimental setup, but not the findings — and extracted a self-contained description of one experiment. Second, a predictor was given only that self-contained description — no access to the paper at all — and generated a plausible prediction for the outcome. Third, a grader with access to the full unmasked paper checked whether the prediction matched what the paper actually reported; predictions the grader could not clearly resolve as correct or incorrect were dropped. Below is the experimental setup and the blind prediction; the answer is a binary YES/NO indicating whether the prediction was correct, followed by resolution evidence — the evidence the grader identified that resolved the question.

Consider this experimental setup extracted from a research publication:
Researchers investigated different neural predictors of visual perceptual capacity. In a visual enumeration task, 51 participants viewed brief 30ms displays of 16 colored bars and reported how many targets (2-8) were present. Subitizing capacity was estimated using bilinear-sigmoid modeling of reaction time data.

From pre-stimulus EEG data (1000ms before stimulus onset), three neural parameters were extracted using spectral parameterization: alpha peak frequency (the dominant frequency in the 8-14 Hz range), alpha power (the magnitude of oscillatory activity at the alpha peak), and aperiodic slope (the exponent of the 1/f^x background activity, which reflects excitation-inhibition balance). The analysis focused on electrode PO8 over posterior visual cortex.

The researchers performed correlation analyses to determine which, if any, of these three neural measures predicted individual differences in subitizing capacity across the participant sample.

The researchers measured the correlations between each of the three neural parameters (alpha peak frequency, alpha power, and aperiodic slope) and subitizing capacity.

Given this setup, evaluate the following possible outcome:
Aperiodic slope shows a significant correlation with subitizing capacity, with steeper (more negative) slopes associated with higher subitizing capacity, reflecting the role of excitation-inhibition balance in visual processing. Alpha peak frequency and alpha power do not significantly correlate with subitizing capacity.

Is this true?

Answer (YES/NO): YES